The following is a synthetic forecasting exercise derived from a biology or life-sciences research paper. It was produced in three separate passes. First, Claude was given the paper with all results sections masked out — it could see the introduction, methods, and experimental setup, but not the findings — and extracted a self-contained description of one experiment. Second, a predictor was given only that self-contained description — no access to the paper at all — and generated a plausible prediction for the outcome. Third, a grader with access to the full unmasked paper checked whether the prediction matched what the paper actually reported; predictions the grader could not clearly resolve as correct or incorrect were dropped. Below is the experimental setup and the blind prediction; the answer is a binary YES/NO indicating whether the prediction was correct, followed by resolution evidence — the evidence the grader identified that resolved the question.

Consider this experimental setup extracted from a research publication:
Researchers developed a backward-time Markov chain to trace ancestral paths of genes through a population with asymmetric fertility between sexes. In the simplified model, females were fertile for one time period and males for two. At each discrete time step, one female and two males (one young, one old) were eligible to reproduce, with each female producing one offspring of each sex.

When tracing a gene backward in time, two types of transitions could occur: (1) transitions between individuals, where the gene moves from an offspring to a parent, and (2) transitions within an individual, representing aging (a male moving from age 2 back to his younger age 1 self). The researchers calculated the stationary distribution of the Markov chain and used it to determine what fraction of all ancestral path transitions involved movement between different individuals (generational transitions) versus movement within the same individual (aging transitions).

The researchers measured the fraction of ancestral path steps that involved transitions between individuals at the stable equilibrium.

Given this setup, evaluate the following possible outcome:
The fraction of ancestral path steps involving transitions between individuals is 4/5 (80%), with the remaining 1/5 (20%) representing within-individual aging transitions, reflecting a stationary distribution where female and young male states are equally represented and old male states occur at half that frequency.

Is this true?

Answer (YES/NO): YES